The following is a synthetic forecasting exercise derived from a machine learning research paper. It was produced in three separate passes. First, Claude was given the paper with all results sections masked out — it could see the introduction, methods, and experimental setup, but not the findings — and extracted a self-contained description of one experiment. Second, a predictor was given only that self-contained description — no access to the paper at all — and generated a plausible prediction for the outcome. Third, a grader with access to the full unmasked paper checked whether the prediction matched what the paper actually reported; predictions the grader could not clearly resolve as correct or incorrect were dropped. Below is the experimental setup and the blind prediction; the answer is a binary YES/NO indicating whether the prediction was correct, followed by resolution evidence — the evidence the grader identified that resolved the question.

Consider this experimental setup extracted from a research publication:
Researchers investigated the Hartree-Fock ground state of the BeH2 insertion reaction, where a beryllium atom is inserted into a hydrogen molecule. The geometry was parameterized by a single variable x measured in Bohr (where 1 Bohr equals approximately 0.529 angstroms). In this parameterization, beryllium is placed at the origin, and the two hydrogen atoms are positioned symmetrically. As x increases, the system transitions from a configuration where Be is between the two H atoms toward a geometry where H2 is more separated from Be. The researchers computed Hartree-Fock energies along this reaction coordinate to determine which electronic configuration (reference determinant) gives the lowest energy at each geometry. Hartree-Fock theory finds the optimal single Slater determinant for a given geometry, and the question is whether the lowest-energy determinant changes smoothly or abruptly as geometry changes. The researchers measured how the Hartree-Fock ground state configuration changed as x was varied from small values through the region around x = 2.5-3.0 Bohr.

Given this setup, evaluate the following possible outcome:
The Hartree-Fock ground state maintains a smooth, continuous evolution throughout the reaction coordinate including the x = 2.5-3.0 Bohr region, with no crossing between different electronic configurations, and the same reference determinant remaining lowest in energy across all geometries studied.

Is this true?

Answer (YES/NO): NO